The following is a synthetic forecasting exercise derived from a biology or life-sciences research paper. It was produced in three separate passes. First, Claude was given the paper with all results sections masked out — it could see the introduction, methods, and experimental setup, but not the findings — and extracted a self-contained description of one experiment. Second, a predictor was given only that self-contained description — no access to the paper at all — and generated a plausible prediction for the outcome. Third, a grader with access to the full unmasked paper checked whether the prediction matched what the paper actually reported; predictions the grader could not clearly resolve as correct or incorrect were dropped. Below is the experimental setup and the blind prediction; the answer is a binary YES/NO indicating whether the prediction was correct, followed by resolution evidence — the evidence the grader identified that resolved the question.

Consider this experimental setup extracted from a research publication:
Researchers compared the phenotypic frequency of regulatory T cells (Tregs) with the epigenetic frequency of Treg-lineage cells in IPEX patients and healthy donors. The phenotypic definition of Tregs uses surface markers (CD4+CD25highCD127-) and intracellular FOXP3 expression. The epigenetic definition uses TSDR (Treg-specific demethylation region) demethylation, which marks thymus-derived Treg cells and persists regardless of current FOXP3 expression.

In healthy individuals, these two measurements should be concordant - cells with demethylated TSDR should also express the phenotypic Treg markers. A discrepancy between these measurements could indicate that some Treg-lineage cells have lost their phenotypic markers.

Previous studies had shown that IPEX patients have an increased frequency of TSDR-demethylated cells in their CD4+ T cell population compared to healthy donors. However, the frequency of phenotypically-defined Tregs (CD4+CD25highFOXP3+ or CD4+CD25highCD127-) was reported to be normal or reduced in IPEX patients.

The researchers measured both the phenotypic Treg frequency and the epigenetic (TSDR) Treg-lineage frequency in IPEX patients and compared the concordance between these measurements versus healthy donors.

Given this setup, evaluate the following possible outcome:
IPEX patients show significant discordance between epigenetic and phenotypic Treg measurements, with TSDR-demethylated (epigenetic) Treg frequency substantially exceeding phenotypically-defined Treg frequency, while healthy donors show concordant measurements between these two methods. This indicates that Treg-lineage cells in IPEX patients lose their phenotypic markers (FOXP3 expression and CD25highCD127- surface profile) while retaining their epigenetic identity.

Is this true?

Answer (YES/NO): YES